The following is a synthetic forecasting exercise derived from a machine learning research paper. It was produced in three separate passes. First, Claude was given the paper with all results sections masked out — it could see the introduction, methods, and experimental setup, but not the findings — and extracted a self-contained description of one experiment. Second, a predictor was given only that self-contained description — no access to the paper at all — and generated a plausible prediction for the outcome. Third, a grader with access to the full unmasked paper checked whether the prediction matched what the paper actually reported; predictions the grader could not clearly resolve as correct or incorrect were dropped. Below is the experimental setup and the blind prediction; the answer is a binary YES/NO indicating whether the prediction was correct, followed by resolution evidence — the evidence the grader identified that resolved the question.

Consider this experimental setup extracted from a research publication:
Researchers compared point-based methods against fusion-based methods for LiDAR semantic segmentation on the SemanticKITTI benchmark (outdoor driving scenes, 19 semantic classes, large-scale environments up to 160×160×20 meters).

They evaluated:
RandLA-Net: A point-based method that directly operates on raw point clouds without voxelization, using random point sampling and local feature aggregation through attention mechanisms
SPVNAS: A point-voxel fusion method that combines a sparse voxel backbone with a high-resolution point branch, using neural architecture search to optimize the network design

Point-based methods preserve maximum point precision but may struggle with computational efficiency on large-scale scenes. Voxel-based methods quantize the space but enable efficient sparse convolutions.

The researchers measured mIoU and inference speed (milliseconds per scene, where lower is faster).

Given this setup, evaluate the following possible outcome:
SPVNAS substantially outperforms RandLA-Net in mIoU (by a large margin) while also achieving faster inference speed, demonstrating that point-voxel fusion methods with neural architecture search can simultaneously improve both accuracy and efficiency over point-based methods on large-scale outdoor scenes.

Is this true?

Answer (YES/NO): YES